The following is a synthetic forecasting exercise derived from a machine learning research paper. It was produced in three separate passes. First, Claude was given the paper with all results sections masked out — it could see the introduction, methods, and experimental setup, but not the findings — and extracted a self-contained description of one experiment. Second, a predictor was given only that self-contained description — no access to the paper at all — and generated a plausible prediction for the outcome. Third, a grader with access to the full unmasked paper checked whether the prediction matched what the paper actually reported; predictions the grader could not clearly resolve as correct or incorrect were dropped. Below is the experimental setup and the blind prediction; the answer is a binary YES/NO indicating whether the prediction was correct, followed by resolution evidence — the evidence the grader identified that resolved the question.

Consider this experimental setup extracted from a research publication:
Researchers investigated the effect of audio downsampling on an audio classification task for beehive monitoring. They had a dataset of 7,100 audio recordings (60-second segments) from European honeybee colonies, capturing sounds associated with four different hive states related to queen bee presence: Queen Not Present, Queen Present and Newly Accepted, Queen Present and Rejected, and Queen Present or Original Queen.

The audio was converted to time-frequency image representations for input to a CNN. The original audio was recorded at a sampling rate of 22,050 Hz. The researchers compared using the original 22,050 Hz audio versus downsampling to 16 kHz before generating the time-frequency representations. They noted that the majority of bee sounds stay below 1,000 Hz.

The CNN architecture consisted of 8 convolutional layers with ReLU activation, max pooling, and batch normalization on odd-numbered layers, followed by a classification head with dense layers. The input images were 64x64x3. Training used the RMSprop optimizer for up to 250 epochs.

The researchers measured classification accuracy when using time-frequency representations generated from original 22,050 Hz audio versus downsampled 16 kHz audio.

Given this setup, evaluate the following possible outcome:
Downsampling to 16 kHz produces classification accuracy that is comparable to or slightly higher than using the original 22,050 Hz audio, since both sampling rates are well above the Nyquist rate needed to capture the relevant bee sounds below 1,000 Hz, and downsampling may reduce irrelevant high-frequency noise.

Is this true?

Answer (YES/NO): YES